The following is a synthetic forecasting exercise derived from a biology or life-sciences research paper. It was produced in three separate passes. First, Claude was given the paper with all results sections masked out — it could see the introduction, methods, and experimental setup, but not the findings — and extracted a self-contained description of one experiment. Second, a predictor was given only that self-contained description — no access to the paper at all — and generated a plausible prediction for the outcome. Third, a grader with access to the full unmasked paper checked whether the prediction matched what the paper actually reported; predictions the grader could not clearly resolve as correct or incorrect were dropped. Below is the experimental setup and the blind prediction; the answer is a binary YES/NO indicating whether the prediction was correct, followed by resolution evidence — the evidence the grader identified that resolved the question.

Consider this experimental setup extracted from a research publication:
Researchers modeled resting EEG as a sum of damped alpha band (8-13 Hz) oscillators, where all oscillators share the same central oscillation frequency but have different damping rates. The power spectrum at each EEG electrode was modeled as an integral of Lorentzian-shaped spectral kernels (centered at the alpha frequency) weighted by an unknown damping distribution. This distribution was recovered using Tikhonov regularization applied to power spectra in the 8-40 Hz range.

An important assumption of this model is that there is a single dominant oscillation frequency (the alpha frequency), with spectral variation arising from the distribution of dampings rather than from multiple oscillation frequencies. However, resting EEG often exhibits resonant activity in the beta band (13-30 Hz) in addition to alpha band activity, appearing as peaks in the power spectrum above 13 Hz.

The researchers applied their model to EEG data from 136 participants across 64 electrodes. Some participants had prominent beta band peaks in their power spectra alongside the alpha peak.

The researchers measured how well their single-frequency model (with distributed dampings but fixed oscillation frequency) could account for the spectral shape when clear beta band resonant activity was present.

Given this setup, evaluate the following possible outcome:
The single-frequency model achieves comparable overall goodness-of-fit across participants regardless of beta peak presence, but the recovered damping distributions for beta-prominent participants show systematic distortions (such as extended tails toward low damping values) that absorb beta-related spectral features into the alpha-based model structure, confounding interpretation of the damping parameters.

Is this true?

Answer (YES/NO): NO